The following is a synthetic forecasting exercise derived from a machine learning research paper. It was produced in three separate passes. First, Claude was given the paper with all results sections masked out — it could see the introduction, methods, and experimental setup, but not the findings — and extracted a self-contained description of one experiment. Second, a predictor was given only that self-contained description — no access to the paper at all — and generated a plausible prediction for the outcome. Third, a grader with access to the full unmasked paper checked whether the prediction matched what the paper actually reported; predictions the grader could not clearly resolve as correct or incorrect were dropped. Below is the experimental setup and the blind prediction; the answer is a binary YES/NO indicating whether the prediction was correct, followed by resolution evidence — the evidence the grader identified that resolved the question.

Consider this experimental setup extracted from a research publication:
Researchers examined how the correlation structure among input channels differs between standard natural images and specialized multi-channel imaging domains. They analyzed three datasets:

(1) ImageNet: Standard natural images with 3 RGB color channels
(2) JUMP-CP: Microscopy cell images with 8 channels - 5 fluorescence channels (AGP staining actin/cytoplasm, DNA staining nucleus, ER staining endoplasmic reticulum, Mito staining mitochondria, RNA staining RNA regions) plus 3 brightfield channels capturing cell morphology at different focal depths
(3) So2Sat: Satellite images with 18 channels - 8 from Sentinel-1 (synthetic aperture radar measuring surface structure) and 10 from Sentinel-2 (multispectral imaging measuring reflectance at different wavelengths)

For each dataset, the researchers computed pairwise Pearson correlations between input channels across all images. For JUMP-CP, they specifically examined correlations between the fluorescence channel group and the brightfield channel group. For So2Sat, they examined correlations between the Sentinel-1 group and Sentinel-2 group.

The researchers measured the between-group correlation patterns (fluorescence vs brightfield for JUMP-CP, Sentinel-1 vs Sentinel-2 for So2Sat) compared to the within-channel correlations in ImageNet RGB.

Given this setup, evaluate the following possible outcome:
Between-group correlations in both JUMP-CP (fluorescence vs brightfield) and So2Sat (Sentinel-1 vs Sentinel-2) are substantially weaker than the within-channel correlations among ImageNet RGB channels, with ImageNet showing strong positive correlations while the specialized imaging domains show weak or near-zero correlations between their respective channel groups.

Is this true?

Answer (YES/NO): YES